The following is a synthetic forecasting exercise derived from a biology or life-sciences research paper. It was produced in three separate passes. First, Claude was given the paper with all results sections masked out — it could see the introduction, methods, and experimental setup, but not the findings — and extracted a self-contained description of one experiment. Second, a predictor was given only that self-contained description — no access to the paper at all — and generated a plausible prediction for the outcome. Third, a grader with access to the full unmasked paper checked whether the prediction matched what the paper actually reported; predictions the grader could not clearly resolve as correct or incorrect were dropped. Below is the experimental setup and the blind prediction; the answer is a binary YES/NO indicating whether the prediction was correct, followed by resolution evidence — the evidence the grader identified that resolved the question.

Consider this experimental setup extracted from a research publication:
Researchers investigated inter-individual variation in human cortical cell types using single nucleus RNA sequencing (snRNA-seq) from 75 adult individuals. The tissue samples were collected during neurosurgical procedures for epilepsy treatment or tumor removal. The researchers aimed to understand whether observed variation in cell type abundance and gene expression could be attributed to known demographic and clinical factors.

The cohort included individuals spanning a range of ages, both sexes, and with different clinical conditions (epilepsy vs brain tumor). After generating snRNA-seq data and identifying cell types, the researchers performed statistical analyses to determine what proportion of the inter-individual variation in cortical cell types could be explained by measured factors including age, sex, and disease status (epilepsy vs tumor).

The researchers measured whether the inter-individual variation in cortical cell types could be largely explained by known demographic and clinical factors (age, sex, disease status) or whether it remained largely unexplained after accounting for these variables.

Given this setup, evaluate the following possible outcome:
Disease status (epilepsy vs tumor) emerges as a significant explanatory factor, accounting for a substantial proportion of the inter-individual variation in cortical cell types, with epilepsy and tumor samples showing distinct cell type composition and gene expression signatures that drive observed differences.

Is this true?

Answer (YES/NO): NO